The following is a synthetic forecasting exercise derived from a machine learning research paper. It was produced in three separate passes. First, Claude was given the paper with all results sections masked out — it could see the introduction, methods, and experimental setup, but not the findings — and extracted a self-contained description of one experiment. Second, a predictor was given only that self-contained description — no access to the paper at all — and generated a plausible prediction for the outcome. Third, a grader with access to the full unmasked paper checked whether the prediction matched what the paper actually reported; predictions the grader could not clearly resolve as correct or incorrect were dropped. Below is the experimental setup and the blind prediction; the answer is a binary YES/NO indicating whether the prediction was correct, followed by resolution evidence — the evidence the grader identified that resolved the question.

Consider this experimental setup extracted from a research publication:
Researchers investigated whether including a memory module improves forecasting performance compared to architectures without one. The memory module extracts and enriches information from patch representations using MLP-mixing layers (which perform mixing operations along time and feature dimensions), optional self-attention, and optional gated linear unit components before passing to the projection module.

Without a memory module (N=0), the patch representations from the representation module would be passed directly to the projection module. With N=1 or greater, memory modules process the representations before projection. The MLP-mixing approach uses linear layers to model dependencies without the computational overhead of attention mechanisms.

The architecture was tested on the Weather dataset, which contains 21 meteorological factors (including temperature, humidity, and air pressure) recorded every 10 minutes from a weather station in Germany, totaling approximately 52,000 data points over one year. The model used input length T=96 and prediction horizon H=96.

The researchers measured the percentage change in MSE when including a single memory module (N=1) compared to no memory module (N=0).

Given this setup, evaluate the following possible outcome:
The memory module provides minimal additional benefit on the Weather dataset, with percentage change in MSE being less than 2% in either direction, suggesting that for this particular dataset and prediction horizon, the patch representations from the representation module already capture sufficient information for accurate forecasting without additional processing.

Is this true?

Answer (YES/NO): NO